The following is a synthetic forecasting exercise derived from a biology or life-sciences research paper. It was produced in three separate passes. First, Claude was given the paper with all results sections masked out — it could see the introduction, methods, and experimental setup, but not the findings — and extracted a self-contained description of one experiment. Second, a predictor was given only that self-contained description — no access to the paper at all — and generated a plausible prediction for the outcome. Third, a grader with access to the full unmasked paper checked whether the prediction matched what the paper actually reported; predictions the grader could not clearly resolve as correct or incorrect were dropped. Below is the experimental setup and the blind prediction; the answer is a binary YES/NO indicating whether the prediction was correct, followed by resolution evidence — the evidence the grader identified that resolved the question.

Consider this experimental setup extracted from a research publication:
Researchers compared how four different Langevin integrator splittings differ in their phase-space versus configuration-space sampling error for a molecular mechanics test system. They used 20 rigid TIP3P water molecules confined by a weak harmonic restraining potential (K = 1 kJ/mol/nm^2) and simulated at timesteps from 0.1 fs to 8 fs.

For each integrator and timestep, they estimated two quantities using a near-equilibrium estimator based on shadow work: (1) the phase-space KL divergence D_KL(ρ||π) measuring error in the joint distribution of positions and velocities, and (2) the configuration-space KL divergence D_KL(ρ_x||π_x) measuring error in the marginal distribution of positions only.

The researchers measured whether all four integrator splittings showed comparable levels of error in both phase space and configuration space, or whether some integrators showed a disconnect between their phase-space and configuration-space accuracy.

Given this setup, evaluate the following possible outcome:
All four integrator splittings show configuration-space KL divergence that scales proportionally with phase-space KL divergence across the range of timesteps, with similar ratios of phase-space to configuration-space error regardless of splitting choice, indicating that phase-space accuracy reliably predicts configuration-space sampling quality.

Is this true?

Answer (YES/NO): NO